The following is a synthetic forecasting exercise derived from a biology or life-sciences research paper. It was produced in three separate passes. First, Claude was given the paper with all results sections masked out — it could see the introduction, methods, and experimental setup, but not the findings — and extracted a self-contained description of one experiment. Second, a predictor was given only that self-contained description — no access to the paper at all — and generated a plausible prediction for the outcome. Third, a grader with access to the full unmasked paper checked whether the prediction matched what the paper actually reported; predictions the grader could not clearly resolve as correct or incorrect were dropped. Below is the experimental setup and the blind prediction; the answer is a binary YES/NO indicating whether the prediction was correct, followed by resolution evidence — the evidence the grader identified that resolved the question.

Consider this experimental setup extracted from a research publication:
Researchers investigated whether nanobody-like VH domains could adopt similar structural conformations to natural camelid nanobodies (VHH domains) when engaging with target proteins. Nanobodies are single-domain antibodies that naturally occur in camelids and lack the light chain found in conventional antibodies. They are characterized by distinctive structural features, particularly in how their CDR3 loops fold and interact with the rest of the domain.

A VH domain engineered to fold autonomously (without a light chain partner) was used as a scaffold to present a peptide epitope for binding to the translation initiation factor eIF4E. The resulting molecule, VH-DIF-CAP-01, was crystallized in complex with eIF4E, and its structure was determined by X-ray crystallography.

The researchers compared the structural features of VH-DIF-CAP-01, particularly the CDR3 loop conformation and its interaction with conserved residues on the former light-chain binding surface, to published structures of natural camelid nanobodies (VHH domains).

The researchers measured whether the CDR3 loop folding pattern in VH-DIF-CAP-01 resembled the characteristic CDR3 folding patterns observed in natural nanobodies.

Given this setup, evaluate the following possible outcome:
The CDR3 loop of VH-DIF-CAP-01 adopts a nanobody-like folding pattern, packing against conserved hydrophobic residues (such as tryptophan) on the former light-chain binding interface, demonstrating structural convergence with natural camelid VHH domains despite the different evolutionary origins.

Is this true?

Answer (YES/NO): YES